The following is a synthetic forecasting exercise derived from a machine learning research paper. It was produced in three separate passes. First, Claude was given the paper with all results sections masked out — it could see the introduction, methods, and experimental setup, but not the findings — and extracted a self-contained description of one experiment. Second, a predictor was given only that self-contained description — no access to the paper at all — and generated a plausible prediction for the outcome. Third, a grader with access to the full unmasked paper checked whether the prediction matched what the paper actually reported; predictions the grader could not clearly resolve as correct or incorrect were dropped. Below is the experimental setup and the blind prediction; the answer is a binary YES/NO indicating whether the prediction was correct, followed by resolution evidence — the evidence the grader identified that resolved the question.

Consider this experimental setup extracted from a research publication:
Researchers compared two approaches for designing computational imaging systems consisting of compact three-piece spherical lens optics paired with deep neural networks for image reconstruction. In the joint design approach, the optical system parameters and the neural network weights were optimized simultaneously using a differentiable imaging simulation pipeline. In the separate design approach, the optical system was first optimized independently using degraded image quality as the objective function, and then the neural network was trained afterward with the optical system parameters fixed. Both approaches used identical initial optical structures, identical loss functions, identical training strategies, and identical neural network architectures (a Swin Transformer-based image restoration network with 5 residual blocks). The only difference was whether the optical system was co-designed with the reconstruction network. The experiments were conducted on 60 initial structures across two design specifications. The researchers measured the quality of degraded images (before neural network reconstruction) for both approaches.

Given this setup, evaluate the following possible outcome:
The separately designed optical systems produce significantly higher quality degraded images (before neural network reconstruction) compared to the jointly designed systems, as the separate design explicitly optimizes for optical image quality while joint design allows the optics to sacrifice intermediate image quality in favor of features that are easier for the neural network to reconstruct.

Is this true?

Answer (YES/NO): NO